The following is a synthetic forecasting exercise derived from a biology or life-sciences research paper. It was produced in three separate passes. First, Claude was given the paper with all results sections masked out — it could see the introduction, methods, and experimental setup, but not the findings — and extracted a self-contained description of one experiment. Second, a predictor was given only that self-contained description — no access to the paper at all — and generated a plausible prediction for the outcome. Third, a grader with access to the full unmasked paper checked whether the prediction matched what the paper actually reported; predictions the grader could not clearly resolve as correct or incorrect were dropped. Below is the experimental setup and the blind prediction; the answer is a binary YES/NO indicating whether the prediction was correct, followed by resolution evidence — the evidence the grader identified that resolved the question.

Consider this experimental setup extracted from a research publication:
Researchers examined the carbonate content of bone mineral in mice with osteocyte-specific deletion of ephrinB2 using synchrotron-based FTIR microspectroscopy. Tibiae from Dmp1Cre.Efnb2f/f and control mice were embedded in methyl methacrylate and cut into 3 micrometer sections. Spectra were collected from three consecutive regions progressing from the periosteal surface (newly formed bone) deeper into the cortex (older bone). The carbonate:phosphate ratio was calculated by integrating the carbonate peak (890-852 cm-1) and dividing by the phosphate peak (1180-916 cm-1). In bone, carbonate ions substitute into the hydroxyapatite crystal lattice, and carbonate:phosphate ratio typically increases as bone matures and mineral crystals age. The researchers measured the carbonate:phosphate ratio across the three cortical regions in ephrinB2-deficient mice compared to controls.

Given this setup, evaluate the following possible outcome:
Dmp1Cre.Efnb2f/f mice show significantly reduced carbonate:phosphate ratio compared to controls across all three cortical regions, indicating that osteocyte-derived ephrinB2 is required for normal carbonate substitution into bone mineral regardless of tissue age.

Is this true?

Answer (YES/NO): NO